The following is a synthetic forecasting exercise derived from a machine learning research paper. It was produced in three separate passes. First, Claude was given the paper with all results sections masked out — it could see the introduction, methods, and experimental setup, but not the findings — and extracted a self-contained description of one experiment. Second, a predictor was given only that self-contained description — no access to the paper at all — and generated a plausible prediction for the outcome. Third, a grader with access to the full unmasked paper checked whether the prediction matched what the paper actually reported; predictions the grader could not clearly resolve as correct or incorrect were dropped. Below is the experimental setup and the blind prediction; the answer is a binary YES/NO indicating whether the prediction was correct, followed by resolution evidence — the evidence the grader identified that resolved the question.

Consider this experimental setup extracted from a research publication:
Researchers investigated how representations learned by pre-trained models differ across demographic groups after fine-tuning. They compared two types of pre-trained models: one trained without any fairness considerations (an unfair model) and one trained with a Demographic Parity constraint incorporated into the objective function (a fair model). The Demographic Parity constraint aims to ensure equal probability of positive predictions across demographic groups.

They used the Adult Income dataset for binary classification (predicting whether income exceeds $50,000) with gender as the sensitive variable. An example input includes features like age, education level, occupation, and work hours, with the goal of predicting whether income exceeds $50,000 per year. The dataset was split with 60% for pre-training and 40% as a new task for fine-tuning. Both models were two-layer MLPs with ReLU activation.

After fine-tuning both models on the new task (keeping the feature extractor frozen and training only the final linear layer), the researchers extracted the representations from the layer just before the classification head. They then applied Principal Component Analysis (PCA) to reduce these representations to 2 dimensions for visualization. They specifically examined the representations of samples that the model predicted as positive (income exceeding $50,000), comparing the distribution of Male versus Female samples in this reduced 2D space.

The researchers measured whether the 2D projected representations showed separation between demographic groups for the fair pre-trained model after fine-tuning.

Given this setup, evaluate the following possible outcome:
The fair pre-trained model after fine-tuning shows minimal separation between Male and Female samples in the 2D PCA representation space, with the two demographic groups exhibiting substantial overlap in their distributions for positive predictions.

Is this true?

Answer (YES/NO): NO